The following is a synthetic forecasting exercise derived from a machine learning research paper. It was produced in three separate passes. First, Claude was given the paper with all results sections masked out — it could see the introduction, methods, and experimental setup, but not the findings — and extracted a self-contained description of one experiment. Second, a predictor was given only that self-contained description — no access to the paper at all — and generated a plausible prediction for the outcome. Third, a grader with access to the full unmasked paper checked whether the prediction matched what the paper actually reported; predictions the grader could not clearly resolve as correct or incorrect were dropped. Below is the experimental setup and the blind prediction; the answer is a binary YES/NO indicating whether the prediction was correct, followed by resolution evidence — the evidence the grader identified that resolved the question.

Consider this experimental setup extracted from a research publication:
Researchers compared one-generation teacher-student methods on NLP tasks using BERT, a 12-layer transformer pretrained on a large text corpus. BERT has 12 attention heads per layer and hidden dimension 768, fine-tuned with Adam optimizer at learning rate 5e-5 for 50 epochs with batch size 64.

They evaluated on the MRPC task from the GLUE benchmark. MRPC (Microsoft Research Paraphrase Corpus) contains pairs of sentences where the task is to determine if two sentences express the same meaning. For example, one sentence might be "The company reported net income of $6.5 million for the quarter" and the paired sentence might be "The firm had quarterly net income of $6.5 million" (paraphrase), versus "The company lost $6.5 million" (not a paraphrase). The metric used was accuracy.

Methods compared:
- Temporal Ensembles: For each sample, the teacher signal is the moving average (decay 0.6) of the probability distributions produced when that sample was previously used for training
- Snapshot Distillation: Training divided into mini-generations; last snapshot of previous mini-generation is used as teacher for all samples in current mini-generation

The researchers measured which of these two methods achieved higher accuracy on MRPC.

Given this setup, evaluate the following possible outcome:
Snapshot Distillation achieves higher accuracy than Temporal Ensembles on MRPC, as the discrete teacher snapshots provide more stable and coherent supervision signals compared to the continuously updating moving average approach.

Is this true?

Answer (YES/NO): YES